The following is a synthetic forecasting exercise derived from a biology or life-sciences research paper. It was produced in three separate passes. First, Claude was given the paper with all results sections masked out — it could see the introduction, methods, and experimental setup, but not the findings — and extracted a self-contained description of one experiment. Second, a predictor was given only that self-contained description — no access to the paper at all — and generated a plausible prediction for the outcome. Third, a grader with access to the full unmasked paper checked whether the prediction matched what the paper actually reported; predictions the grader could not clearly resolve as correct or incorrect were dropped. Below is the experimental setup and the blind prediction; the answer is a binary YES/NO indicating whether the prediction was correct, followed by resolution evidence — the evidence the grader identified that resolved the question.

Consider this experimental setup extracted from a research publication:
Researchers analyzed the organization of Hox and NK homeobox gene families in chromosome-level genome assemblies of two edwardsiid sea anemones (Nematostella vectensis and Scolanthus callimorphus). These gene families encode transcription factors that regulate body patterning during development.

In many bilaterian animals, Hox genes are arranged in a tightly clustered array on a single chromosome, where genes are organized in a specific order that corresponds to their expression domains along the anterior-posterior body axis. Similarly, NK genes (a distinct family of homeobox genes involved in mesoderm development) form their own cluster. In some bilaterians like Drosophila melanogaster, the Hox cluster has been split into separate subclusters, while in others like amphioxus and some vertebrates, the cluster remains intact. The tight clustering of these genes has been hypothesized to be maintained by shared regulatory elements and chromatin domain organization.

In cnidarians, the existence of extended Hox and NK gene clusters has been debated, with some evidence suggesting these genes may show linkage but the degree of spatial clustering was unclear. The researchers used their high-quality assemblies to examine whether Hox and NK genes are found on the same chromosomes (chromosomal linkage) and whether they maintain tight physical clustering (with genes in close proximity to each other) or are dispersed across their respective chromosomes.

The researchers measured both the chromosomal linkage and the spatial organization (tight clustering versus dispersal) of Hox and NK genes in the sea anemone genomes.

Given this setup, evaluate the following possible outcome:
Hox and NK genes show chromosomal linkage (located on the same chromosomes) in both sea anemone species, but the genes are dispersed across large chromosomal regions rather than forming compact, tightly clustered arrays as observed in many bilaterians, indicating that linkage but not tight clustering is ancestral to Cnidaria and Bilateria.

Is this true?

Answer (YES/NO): NO